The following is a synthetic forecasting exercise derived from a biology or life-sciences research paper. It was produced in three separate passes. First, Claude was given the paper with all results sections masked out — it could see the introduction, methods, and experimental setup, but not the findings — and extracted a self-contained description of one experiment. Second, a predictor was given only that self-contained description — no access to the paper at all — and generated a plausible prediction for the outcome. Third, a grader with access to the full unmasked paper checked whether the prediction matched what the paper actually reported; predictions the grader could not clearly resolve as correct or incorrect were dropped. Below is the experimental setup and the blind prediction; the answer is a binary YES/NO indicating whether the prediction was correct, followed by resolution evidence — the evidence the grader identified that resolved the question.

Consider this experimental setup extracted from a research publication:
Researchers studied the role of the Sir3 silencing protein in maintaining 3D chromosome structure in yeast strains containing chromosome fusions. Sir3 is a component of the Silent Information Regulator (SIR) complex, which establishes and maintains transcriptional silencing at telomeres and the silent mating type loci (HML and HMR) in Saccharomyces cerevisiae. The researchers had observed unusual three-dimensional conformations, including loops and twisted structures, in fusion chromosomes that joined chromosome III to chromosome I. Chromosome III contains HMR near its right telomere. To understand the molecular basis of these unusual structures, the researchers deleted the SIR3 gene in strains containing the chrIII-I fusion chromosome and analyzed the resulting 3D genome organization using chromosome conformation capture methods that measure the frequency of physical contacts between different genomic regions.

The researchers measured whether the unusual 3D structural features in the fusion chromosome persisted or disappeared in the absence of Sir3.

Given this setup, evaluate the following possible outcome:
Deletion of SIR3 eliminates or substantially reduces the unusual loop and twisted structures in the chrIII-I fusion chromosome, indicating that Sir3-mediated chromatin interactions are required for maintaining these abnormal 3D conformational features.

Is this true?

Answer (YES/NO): YES